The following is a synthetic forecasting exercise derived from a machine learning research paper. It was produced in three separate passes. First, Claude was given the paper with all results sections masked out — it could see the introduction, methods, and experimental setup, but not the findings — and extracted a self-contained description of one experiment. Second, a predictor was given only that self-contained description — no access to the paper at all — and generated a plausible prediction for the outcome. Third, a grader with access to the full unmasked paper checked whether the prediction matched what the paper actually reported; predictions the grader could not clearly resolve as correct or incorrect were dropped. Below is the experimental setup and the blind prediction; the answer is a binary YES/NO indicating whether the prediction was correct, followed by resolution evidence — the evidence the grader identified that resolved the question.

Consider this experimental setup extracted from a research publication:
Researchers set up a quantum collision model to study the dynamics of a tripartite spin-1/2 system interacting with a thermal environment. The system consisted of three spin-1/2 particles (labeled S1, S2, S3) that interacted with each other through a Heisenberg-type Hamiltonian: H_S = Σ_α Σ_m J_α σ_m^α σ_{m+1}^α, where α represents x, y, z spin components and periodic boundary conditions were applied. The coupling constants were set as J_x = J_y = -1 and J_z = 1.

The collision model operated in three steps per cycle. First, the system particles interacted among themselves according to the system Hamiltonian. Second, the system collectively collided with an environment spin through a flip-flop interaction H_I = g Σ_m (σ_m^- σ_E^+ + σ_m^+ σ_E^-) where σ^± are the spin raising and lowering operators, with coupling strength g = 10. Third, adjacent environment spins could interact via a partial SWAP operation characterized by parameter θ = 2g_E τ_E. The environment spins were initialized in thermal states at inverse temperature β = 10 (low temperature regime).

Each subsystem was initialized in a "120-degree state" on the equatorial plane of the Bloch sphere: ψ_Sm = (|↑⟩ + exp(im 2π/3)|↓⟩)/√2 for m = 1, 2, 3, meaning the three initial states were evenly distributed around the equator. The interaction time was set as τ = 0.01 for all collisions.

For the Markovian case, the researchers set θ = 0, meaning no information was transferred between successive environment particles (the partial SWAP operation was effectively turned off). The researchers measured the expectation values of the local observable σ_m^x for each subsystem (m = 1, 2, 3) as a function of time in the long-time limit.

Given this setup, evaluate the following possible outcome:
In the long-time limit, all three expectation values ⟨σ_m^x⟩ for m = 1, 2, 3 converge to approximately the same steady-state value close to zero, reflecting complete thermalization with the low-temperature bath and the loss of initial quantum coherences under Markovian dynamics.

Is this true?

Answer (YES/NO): NO